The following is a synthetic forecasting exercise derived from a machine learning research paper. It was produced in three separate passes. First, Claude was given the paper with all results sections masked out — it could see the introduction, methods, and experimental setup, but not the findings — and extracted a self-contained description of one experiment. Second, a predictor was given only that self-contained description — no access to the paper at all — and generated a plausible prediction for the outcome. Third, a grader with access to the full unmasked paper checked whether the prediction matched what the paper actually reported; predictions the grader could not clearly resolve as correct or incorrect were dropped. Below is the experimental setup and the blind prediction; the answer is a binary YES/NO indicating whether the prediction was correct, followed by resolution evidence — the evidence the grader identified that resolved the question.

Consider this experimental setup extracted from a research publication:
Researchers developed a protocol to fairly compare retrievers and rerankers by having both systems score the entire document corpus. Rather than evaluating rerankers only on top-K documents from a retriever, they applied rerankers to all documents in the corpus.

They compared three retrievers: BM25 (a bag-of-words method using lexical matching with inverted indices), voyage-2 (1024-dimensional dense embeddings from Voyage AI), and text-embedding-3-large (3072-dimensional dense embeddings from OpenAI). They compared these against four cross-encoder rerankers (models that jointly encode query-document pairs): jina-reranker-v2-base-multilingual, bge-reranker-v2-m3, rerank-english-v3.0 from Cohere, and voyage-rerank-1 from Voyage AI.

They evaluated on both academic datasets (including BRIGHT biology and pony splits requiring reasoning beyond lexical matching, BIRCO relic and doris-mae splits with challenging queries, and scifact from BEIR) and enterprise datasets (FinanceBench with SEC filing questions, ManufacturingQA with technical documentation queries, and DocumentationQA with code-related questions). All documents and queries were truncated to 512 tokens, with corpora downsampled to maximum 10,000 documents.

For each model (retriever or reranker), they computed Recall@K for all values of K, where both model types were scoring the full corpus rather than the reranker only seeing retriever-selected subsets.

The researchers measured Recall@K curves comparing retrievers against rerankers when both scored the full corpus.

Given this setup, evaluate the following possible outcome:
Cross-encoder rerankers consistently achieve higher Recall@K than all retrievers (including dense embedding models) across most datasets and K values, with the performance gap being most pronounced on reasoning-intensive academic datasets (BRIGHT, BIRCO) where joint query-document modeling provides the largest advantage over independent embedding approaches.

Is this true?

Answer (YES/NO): NO